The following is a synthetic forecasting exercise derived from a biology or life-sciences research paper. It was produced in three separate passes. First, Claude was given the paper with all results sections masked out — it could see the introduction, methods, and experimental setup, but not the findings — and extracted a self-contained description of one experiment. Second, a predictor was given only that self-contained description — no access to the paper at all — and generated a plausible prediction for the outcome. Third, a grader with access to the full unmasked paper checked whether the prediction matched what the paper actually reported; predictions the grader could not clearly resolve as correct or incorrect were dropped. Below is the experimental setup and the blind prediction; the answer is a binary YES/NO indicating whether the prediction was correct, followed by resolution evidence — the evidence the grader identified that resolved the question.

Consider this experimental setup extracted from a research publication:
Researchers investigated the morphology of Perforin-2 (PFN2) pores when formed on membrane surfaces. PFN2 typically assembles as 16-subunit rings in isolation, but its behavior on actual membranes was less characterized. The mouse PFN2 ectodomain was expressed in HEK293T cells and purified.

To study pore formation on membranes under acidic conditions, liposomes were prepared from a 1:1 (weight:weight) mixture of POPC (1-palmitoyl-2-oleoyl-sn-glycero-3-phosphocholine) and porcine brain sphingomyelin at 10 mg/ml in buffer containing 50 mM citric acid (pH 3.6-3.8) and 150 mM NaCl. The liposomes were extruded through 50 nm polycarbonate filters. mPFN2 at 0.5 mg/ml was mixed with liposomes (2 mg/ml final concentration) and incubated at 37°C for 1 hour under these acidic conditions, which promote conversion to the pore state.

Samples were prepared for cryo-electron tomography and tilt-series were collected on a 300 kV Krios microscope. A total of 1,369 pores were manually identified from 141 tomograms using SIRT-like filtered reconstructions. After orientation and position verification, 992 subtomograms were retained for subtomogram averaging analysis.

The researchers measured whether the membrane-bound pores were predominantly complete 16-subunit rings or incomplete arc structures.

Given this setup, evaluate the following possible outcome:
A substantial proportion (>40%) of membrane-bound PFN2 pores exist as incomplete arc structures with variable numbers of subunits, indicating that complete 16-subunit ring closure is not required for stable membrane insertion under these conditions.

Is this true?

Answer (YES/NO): YES